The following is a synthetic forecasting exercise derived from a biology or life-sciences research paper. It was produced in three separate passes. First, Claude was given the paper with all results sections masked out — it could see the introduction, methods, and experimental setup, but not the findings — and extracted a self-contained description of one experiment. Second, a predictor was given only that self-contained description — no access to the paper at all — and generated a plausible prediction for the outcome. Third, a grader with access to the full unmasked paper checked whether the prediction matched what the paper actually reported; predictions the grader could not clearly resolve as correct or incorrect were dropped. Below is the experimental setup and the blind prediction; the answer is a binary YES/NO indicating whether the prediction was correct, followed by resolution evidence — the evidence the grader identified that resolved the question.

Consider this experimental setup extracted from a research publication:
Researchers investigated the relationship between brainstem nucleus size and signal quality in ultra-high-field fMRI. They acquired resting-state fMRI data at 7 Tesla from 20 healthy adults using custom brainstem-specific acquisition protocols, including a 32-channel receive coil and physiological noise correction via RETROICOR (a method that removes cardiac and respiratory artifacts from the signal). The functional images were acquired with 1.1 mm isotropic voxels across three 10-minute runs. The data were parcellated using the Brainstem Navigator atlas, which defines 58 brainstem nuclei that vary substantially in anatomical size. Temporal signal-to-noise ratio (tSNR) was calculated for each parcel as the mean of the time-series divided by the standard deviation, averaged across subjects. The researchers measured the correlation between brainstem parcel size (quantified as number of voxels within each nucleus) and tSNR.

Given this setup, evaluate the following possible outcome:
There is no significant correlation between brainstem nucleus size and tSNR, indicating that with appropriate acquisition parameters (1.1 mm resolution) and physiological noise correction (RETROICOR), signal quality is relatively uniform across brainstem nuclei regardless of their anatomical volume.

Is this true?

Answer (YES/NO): NO